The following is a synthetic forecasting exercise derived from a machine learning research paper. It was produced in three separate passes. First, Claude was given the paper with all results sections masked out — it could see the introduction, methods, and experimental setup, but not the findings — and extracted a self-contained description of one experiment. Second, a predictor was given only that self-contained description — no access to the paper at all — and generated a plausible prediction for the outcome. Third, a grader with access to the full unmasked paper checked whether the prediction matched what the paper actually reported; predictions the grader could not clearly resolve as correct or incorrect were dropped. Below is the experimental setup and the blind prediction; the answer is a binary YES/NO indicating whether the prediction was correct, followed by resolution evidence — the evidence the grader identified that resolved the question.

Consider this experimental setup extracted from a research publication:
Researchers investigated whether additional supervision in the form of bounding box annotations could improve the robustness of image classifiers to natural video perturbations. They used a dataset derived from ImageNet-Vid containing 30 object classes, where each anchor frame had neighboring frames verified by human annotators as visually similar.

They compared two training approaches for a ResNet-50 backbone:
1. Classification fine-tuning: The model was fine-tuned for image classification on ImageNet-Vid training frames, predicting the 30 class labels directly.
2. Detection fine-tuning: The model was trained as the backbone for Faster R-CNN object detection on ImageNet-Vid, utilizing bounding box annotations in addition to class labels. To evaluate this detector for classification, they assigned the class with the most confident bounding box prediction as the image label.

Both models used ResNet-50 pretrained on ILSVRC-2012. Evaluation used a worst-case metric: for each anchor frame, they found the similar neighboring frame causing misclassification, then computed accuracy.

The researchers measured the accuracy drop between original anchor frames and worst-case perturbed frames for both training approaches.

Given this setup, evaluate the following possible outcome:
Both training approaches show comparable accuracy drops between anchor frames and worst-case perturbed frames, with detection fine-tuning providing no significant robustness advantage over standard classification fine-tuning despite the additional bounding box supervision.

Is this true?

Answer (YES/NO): YES